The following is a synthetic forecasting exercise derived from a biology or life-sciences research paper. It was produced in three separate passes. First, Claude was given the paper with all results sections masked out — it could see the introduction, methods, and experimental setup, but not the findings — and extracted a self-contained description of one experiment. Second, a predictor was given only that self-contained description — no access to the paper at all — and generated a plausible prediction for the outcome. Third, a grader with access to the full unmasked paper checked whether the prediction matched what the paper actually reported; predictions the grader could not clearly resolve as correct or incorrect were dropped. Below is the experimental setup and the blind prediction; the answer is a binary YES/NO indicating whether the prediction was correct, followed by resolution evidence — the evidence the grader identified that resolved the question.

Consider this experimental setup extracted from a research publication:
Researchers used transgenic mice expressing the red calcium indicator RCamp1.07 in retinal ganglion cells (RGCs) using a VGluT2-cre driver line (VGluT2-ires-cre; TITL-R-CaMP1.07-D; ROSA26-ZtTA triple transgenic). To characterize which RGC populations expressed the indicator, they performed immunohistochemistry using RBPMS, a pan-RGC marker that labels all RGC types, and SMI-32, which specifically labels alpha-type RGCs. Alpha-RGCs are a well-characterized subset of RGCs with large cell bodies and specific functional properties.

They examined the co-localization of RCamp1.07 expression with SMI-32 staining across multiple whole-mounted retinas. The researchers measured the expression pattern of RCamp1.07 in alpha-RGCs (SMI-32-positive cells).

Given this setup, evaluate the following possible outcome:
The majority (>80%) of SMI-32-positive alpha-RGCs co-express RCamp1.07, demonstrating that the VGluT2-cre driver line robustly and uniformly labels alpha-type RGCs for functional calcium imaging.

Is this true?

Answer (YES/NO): NO